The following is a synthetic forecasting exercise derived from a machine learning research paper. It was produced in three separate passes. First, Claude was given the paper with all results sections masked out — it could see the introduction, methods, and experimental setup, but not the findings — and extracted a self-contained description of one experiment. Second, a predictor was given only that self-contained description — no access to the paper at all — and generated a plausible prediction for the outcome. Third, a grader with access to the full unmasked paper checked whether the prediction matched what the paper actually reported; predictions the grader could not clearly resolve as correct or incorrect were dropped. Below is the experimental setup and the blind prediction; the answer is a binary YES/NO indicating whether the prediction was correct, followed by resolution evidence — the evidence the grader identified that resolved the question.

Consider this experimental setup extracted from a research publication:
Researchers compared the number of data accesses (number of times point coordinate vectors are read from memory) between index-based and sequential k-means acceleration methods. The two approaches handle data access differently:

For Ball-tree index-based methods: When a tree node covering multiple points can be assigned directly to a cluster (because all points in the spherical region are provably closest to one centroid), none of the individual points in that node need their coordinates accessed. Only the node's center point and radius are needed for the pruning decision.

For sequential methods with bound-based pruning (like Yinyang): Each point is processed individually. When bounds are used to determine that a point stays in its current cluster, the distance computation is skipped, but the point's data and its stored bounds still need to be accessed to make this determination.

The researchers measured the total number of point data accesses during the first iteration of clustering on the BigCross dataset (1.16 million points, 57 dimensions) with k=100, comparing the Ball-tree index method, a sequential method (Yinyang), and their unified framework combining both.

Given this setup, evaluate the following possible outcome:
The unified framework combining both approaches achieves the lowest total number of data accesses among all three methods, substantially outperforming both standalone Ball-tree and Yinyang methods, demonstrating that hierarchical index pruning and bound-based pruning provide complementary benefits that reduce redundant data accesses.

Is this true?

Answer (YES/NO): YES